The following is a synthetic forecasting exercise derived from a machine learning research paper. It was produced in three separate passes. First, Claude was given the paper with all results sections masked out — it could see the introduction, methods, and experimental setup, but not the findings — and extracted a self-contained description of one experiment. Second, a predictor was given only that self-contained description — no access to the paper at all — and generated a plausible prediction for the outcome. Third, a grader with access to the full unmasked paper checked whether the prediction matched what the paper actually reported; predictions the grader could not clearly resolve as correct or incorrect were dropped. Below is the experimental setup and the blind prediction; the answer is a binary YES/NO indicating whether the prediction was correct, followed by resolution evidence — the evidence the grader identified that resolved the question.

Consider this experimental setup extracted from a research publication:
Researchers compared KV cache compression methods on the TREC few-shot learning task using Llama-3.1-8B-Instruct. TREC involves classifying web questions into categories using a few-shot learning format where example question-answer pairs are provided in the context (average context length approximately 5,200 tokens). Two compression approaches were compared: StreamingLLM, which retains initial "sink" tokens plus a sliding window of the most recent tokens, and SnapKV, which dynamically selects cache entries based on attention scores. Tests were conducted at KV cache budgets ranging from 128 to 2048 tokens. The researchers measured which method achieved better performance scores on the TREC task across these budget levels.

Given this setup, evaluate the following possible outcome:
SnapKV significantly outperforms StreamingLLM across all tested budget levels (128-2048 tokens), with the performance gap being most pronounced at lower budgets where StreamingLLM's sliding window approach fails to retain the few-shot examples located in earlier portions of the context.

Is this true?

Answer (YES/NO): NO